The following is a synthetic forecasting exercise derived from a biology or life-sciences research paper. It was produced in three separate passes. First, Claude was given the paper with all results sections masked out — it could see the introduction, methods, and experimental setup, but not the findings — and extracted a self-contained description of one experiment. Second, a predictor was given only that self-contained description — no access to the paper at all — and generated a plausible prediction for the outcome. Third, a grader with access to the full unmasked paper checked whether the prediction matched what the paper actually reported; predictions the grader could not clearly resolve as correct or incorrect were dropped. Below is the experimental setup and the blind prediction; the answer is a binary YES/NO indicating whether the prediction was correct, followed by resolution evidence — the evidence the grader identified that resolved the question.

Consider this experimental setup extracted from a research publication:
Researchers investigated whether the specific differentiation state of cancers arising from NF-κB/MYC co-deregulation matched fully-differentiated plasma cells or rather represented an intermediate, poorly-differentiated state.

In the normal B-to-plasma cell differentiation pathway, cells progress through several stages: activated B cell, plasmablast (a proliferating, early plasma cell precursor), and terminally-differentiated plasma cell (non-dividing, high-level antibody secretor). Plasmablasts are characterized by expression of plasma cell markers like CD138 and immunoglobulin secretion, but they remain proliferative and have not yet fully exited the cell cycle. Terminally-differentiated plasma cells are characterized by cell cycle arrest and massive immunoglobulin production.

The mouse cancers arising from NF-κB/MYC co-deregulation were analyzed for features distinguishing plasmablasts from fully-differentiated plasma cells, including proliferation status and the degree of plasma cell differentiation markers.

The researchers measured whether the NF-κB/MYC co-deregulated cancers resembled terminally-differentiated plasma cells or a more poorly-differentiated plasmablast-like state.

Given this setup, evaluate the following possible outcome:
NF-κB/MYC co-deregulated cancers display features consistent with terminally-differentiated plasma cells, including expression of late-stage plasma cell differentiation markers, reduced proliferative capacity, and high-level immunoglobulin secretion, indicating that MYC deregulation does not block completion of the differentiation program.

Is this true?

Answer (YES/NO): NO